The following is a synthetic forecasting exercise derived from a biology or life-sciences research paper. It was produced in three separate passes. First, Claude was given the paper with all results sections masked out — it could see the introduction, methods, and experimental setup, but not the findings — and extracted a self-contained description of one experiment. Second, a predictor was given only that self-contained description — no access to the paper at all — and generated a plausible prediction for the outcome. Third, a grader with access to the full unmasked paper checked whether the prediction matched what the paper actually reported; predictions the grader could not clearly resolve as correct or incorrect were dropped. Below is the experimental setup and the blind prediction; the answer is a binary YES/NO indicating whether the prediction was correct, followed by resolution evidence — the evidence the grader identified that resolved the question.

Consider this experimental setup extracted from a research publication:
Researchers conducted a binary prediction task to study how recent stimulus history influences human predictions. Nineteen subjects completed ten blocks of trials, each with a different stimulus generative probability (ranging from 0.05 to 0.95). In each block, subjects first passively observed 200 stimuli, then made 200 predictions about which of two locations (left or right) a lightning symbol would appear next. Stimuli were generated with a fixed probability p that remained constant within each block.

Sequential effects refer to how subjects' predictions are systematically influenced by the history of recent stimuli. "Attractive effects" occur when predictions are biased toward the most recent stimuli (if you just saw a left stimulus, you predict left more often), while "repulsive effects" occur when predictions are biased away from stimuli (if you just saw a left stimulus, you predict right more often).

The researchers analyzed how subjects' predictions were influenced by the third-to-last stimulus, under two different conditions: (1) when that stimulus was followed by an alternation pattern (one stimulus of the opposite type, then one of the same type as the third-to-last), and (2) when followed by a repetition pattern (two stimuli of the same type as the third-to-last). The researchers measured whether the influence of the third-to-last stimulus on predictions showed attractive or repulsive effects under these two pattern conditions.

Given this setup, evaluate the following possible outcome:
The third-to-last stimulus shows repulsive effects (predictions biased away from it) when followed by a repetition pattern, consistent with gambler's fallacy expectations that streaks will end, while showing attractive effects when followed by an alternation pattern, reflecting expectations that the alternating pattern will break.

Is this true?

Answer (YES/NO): NO